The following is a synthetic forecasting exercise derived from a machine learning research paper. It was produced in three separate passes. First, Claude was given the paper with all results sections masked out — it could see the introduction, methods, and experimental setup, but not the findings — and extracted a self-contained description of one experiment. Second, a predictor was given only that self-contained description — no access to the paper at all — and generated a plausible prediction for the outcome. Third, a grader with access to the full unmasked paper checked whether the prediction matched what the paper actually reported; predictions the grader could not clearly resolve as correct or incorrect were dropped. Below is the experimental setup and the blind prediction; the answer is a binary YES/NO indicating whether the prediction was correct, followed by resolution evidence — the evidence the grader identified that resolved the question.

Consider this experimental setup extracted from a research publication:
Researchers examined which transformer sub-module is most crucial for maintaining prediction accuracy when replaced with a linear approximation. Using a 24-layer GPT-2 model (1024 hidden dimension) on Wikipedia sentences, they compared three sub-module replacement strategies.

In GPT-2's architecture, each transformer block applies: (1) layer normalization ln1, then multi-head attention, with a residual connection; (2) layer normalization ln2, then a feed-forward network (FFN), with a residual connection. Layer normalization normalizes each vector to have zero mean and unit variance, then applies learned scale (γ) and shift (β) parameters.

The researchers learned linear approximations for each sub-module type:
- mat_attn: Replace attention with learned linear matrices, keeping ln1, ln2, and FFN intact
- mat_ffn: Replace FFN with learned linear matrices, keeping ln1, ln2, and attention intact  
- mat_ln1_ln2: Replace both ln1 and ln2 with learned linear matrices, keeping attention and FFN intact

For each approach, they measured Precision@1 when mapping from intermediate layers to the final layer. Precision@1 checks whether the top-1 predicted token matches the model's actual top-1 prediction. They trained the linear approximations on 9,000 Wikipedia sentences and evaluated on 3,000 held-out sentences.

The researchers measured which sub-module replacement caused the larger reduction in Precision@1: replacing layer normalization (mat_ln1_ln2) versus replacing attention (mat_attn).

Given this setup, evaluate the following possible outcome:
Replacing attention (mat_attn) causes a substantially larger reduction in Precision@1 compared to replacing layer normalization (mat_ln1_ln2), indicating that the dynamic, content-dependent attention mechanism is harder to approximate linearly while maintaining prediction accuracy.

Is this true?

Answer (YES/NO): NO